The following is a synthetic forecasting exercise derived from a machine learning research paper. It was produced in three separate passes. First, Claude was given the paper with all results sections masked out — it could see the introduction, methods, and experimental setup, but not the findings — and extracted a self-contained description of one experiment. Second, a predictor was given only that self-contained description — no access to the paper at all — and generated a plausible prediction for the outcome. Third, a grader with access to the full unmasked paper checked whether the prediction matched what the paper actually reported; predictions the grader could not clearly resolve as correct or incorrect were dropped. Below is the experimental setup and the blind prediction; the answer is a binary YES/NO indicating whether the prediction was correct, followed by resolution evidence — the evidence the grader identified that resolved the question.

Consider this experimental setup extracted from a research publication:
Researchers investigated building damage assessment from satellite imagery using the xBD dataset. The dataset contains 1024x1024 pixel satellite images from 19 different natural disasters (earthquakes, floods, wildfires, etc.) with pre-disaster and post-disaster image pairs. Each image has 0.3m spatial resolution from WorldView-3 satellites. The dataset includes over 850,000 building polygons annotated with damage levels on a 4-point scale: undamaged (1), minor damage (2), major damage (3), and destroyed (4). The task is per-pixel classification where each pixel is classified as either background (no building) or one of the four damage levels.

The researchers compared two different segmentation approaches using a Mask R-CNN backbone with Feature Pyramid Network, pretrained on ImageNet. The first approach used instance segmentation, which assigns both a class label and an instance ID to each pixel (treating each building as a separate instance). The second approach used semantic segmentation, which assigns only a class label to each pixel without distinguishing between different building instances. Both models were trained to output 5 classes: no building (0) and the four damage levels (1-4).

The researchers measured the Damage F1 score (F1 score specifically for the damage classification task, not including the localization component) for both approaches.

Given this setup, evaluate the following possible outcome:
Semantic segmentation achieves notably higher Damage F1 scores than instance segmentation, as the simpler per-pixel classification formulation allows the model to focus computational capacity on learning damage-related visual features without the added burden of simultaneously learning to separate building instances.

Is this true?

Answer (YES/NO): NO